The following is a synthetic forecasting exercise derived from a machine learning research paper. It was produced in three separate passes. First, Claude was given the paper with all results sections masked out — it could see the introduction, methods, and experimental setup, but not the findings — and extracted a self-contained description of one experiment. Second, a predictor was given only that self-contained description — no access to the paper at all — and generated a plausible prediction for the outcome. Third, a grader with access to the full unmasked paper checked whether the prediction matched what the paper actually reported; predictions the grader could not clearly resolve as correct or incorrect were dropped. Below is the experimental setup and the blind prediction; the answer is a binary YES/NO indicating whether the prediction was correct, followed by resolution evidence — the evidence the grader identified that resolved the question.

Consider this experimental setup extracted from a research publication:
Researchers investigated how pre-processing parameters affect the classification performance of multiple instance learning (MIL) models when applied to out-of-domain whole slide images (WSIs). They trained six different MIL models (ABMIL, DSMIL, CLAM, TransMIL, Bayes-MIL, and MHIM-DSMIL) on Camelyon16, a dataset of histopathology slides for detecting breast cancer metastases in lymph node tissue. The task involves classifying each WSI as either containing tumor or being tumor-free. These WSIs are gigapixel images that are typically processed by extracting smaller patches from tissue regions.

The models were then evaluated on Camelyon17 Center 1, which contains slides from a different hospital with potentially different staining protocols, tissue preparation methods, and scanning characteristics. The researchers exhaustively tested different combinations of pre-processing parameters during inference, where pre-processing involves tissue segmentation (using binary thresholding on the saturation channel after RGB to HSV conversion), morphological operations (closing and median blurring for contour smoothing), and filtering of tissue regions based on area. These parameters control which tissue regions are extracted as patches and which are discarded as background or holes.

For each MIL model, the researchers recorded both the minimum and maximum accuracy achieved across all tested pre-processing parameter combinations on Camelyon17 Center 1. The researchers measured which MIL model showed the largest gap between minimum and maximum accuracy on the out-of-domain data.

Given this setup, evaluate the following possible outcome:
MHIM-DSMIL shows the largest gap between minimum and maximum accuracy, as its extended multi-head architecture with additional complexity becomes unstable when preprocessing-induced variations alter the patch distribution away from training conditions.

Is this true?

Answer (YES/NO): NO